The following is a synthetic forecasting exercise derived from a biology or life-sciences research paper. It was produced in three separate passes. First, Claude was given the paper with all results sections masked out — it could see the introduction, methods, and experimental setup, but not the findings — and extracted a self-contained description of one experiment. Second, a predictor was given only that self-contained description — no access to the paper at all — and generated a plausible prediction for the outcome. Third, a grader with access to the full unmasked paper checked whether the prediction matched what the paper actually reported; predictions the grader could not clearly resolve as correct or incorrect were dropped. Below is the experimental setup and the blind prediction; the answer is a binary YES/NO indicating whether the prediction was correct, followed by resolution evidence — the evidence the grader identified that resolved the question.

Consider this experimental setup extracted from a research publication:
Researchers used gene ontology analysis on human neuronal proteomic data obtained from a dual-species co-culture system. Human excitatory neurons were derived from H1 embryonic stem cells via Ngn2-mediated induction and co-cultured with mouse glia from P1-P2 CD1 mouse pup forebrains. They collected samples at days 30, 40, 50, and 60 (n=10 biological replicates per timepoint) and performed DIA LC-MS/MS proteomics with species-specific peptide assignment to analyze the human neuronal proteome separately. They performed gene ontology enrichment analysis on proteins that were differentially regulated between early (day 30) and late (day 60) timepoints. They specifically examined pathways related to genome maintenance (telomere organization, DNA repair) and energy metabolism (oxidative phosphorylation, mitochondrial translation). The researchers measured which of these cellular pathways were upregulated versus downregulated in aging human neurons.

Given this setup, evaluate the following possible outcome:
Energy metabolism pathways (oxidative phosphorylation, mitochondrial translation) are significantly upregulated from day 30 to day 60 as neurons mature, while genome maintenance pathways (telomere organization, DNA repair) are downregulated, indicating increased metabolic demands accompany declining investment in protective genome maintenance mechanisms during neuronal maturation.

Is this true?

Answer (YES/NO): YES